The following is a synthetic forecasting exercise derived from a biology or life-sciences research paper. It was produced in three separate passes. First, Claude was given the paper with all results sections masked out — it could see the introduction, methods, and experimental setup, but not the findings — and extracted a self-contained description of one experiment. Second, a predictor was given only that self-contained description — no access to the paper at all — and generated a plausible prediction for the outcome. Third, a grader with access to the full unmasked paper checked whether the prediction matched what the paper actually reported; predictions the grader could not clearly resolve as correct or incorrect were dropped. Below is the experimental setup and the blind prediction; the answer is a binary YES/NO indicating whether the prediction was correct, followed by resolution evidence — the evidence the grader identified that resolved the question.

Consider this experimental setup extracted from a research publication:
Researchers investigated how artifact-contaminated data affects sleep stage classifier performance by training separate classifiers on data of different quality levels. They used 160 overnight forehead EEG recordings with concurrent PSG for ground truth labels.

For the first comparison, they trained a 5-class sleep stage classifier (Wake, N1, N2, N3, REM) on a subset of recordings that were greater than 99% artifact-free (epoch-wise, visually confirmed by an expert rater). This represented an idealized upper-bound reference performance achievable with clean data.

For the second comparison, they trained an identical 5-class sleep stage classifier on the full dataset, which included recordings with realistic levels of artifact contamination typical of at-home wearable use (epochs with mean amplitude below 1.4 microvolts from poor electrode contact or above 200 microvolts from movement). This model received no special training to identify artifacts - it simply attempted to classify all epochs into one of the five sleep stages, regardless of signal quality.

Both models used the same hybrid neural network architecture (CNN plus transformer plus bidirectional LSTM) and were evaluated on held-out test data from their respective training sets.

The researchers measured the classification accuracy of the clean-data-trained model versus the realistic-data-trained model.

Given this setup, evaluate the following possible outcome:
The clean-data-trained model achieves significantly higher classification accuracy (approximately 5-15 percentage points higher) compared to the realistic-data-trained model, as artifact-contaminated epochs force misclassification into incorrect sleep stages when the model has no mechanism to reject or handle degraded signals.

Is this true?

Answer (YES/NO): NO